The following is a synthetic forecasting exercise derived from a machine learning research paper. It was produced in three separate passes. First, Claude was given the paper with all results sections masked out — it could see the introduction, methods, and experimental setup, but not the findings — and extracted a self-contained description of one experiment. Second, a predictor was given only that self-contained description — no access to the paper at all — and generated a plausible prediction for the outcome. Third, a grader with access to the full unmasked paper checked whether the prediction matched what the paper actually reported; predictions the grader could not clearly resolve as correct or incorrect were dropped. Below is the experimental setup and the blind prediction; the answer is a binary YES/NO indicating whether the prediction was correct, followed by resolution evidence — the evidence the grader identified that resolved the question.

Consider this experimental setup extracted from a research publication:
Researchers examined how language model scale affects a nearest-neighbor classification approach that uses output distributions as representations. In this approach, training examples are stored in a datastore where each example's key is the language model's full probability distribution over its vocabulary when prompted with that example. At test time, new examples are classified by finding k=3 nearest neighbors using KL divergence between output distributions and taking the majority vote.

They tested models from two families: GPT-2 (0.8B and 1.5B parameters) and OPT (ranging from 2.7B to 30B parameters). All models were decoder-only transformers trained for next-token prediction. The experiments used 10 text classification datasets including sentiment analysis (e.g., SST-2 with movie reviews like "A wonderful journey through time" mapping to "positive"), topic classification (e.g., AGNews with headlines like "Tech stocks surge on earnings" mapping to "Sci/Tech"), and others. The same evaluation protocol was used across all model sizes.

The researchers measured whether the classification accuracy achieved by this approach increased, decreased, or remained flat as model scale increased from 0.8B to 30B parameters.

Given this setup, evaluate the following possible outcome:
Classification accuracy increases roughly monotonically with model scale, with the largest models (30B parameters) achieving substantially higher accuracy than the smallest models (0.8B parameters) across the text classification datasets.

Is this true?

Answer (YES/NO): YES